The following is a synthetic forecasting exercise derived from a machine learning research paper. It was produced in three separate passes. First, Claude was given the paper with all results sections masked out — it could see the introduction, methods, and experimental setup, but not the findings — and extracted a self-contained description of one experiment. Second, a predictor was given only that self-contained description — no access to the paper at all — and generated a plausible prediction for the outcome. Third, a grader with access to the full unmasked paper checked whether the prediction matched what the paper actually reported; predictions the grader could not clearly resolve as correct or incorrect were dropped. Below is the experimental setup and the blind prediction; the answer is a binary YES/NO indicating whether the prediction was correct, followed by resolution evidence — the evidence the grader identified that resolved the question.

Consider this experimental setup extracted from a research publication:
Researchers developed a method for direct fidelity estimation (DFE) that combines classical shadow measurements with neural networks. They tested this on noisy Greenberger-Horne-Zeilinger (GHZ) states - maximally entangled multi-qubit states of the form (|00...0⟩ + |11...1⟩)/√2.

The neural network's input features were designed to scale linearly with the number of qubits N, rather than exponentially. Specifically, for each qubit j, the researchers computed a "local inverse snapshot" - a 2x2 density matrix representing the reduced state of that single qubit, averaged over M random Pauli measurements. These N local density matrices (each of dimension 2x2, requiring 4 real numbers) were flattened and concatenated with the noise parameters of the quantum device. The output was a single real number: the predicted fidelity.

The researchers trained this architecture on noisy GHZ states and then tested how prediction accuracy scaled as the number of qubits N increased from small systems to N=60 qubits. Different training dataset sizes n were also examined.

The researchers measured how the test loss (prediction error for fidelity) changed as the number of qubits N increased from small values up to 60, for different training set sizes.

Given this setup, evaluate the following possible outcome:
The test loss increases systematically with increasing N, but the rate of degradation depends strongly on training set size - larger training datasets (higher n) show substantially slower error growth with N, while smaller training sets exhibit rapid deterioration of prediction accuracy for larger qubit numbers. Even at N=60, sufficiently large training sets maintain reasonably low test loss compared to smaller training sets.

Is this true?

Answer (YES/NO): NO